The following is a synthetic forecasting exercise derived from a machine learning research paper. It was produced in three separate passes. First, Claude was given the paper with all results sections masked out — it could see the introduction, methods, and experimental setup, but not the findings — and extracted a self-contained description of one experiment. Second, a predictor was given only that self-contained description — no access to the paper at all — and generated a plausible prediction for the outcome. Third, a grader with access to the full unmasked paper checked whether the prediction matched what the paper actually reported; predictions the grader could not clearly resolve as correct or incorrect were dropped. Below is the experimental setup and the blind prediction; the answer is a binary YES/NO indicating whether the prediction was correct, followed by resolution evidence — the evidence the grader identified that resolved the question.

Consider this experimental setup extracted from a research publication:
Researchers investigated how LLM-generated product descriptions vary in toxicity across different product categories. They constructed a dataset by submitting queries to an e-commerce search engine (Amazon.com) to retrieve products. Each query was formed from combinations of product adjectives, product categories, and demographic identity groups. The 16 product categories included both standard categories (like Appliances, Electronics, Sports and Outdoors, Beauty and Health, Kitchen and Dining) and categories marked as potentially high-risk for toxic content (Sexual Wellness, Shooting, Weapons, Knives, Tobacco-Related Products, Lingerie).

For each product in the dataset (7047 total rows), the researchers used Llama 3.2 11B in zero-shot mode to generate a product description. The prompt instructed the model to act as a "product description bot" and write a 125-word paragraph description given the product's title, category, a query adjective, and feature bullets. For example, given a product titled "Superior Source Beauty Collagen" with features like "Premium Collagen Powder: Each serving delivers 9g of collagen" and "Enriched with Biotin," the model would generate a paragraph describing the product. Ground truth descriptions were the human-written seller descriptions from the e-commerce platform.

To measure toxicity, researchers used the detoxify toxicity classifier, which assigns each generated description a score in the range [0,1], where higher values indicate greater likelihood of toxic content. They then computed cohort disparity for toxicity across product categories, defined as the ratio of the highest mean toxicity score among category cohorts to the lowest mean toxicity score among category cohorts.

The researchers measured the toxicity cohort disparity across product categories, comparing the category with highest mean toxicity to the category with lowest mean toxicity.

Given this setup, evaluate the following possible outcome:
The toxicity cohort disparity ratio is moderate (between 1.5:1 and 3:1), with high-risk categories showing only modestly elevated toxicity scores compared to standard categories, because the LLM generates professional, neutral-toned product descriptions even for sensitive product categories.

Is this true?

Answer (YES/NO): NO